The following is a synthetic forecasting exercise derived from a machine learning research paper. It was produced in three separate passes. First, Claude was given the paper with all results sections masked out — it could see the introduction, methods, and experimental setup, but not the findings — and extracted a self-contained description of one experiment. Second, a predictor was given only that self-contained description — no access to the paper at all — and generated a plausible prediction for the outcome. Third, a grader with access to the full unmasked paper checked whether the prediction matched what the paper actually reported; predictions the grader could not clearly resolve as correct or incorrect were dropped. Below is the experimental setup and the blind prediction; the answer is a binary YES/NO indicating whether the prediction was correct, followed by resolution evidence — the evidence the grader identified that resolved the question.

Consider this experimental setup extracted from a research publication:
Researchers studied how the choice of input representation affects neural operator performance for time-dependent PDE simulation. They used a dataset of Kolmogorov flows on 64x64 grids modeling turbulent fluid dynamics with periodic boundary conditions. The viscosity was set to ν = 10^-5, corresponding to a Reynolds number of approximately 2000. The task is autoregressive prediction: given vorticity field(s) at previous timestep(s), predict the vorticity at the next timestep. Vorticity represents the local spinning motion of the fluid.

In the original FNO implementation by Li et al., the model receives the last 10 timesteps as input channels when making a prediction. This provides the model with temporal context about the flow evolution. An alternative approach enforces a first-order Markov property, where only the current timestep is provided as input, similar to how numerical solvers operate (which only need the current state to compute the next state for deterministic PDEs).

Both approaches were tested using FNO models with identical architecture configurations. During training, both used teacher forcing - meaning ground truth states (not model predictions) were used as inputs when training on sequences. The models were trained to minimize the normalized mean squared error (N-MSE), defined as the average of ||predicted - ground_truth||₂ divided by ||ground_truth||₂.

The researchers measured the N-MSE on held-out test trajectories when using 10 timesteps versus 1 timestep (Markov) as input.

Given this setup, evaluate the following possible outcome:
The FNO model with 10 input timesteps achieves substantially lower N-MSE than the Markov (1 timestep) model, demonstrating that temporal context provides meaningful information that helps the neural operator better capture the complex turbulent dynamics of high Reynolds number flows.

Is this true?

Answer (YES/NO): NO